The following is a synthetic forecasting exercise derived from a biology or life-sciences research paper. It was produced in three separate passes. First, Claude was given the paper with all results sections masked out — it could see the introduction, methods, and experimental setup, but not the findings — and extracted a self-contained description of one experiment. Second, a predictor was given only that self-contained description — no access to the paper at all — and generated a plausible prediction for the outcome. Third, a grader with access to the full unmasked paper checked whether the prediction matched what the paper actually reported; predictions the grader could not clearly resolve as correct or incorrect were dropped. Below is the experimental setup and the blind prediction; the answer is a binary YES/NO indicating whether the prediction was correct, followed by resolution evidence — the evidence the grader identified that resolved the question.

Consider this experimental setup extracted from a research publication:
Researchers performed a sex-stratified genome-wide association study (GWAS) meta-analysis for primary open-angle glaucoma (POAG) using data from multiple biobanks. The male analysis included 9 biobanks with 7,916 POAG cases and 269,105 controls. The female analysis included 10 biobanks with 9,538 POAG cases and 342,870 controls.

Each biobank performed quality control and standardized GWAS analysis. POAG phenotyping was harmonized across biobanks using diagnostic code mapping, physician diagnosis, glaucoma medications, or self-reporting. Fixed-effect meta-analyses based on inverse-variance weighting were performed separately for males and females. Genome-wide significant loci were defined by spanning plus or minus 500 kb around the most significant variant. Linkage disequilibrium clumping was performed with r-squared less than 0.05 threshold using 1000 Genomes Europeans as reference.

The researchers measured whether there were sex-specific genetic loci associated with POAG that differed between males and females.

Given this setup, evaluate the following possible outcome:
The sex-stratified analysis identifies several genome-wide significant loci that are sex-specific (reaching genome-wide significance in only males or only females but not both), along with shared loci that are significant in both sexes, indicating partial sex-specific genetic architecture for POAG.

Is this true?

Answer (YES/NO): YES